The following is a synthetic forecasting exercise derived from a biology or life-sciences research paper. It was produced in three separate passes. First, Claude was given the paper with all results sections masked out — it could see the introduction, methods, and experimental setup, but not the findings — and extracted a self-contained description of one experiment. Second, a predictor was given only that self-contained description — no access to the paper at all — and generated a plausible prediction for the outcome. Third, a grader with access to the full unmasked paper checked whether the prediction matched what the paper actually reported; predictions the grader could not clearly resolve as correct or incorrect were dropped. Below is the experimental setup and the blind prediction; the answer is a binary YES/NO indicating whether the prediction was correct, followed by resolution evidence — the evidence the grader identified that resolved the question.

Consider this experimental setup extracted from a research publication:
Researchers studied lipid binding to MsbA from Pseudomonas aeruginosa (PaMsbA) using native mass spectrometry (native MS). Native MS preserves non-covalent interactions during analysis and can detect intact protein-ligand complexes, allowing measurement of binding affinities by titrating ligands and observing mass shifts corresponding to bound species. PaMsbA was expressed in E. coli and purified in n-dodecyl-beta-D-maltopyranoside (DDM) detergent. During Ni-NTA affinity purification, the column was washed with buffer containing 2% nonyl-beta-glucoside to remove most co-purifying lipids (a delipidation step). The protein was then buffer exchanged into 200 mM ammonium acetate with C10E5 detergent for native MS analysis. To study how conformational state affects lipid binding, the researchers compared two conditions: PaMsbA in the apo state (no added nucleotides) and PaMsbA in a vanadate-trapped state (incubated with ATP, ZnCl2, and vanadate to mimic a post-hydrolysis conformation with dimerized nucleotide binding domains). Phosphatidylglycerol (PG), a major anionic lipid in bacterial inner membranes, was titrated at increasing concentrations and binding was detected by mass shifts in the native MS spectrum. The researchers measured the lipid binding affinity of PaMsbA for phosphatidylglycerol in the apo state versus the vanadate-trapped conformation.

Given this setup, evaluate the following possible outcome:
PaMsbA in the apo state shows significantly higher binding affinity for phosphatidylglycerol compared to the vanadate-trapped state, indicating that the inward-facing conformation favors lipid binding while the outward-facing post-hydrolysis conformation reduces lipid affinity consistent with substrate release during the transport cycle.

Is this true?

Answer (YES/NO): NO